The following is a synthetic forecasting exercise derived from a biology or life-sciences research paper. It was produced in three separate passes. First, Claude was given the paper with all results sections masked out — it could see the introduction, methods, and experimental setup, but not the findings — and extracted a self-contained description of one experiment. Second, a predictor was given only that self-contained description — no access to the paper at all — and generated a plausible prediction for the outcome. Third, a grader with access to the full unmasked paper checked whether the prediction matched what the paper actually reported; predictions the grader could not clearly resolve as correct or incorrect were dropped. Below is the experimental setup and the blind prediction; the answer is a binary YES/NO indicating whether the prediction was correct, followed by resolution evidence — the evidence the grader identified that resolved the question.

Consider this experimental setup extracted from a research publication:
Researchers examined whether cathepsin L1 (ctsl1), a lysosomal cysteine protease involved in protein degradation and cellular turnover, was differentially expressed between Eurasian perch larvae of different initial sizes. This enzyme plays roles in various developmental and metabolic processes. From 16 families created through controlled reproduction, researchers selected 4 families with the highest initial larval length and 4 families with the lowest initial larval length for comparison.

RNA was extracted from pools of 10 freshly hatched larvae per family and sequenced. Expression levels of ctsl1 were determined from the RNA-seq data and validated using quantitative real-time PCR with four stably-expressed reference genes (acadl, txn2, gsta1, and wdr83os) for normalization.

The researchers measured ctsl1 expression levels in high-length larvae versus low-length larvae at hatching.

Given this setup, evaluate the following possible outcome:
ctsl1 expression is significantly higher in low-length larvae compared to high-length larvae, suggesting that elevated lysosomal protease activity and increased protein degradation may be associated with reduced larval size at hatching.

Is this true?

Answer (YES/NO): NO